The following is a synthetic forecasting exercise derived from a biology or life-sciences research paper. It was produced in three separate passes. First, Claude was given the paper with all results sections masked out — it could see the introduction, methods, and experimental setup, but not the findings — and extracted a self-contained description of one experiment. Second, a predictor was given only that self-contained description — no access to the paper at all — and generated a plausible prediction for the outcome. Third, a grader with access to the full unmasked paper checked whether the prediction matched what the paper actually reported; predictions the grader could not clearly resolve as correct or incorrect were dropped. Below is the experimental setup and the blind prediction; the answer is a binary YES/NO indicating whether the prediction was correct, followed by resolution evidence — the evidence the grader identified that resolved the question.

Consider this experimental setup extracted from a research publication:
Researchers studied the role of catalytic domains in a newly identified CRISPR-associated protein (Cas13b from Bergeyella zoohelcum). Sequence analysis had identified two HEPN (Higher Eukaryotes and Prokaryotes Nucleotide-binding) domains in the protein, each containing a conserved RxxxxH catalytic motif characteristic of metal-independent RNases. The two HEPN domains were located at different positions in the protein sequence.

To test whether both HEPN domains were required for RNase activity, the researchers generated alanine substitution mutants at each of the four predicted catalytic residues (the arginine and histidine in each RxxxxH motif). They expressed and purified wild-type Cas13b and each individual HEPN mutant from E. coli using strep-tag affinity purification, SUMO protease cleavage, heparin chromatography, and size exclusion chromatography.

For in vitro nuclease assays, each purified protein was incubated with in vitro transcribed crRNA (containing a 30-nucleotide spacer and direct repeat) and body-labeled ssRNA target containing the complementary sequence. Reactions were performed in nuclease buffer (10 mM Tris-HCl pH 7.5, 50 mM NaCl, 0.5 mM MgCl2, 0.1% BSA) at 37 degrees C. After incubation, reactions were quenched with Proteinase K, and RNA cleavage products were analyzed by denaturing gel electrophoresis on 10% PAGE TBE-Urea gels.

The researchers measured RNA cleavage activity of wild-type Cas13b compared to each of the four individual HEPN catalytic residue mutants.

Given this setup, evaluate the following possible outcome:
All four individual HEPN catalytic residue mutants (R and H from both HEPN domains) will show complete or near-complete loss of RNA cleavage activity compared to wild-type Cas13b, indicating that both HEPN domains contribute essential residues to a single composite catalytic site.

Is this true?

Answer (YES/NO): NO